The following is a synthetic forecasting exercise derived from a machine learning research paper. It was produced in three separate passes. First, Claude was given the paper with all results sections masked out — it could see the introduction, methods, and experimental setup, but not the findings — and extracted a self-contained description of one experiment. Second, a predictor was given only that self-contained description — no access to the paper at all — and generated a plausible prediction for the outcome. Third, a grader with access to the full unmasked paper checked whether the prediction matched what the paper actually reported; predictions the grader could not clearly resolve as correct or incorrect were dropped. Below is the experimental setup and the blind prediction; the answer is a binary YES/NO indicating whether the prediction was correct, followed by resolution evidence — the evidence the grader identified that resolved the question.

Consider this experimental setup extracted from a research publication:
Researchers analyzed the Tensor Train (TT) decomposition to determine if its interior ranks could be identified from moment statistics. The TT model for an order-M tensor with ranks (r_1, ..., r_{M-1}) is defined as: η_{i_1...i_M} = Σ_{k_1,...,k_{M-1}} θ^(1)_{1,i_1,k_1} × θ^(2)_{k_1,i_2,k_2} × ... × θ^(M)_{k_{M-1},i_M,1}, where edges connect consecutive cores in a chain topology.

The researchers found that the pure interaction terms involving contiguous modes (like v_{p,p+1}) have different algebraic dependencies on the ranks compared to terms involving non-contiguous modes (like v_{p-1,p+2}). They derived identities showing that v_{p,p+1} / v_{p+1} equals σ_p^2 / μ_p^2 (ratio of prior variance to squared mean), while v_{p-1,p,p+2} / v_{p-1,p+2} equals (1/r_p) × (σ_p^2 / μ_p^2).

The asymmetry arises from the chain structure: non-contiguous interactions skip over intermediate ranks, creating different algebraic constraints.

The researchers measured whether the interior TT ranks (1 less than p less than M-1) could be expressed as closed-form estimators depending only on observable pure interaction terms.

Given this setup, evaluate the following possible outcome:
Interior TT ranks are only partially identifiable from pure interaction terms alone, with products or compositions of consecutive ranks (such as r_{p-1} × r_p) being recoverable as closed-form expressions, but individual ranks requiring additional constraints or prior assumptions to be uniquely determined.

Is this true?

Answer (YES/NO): NO